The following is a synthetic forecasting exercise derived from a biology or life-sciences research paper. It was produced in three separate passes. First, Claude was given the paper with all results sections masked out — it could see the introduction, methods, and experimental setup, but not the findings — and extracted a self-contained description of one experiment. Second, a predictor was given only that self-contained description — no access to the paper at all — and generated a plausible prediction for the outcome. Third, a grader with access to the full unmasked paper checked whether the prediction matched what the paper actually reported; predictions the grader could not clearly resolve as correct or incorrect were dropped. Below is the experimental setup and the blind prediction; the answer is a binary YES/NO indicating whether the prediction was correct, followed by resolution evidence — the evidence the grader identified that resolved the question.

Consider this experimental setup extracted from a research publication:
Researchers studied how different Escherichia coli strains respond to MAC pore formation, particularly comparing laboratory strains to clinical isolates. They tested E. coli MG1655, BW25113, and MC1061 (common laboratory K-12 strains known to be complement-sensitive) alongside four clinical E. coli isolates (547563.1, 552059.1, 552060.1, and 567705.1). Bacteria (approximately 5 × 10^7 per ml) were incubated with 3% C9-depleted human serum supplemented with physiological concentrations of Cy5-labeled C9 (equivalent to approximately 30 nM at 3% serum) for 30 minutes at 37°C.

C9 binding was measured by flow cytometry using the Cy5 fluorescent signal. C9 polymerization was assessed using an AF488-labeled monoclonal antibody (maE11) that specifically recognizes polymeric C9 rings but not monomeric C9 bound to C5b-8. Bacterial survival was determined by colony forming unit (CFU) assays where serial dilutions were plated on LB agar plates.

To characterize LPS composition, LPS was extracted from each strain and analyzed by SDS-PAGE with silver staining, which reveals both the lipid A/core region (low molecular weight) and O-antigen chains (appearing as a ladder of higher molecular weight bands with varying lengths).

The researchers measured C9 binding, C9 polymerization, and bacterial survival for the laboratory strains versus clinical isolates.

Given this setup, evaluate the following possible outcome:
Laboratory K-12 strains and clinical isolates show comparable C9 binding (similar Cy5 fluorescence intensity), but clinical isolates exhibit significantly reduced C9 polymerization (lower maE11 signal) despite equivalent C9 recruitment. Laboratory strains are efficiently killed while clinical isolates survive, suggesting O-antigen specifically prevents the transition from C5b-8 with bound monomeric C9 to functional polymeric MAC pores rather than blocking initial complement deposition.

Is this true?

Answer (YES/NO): NO